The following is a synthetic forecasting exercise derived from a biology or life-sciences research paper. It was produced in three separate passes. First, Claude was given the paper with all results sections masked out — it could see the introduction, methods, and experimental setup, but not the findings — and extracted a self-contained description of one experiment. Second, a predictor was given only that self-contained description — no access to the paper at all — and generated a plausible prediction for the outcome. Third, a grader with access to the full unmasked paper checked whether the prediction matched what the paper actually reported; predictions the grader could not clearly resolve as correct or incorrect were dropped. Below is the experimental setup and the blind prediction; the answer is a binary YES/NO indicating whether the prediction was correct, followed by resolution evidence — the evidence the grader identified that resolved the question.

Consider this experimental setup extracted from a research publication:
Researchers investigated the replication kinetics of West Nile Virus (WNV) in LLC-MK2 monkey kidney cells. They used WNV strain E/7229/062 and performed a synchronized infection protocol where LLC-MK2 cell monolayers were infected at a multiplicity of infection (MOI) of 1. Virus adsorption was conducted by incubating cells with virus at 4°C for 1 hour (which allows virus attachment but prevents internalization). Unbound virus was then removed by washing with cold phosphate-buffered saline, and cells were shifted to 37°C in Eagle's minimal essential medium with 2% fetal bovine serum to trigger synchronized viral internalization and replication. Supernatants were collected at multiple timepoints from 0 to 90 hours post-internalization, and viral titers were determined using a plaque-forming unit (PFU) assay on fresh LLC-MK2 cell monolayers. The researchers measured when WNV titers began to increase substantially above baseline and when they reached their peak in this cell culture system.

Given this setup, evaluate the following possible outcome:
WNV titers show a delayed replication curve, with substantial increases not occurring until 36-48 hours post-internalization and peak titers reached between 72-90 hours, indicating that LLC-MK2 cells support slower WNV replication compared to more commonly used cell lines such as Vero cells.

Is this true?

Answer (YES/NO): NO